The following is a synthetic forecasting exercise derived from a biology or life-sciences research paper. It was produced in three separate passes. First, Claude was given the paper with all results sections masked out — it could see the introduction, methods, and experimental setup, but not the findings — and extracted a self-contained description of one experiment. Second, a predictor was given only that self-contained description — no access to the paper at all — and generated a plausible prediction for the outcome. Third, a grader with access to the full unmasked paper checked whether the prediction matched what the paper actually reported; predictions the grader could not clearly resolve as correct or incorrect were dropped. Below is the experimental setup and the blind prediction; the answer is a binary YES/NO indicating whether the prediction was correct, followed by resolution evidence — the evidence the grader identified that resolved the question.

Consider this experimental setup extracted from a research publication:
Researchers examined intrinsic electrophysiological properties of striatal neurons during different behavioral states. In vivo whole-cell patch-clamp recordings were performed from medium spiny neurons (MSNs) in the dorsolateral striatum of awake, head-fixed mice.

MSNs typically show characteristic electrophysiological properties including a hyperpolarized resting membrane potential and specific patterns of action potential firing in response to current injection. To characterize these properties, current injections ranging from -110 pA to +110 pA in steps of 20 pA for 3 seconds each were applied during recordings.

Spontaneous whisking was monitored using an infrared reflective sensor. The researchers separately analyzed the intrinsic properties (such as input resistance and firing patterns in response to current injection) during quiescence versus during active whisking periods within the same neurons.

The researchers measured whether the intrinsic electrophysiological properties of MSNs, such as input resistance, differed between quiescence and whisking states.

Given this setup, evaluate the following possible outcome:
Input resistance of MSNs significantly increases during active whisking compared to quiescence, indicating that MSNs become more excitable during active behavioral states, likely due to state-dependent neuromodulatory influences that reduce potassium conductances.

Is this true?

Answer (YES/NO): NO